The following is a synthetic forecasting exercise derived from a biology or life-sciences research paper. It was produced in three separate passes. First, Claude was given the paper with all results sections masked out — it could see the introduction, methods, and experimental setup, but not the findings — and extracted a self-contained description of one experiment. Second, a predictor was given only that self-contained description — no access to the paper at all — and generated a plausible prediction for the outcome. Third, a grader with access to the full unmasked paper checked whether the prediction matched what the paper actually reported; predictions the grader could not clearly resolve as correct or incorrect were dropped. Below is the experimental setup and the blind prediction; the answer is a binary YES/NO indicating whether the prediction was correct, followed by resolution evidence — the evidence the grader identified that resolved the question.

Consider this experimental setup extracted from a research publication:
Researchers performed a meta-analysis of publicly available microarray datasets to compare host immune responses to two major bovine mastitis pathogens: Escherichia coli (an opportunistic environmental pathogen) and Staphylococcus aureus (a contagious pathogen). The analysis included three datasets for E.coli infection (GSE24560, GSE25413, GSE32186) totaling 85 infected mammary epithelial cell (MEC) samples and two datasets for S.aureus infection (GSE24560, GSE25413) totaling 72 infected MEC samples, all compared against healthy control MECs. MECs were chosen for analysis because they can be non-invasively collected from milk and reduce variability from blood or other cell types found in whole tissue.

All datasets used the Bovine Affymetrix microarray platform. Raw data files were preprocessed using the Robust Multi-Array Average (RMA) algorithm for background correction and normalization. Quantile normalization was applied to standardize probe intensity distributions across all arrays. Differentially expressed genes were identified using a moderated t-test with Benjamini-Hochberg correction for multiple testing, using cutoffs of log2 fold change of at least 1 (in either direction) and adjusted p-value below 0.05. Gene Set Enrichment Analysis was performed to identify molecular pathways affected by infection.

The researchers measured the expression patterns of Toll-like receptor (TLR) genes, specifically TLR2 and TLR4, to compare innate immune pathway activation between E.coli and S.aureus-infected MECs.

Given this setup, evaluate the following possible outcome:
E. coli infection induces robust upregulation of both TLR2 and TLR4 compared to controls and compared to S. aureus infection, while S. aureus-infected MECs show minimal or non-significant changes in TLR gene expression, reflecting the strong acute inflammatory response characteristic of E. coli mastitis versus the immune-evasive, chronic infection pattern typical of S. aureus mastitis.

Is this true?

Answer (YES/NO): NO